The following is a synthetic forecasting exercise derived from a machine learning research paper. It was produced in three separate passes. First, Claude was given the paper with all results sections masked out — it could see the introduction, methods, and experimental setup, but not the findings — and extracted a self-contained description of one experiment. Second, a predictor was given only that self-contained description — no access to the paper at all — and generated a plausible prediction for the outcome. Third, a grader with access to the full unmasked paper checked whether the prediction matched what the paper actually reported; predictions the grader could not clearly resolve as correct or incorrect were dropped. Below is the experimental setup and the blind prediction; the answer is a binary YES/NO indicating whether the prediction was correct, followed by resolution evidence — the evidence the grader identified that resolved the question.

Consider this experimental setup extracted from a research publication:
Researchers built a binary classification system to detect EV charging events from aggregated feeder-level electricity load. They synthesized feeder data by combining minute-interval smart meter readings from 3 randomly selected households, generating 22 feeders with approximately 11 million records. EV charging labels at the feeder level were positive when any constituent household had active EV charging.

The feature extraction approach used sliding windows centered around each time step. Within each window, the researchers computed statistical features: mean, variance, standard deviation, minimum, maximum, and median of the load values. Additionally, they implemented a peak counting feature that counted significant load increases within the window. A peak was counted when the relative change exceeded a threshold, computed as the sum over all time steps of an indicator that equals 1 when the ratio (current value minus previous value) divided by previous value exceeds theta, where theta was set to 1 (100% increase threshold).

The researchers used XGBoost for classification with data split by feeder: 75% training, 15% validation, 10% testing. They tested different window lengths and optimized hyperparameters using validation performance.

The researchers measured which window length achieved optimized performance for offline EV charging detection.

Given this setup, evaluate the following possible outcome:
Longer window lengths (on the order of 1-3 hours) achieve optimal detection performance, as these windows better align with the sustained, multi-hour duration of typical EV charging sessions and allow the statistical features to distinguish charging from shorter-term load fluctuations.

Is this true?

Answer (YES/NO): NO